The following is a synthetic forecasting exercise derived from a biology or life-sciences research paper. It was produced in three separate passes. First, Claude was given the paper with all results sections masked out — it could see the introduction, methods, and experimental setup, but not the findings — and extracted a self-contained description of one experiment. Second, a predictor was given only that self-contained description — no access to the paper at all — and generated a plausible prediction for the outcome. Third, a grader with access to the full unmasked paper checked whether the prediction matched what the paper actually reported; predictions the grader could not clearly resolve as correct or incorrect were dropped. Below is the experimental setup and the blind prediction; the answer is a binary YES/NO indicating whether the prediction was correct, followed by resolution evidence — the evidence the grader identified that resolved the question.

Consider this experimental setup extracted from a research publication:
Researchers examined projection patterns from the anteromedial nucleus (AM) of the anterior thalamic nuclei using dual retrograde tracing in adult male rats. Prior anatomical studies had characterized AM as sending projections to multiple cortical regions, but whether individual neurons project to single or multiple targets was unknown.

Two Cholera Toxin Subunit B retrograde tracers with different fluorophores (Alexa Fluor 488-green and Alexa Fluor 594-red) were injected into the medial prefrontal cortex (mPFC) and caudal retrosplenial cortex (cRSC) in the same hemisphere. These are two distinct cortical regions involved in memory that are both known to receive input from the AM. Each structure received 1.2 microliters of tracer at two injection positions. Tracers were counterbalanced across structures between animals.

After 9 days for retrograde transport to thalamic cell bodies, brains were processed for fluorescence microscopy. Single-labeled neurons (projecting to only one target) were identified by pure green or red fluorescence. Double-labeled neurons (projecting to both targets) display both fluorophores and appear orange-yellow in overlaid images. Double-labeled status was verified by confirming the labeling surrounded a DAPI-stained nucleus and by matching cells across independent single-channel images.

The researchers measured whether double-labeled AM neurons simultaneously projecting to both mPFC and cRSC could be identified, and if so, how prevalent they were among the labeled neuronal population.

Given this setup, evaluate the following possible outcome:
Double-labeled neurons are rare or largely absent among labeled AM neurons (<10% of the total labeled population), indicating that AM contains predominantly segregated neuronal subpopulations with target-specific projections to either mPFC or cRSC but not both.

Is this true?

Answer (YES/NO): NO